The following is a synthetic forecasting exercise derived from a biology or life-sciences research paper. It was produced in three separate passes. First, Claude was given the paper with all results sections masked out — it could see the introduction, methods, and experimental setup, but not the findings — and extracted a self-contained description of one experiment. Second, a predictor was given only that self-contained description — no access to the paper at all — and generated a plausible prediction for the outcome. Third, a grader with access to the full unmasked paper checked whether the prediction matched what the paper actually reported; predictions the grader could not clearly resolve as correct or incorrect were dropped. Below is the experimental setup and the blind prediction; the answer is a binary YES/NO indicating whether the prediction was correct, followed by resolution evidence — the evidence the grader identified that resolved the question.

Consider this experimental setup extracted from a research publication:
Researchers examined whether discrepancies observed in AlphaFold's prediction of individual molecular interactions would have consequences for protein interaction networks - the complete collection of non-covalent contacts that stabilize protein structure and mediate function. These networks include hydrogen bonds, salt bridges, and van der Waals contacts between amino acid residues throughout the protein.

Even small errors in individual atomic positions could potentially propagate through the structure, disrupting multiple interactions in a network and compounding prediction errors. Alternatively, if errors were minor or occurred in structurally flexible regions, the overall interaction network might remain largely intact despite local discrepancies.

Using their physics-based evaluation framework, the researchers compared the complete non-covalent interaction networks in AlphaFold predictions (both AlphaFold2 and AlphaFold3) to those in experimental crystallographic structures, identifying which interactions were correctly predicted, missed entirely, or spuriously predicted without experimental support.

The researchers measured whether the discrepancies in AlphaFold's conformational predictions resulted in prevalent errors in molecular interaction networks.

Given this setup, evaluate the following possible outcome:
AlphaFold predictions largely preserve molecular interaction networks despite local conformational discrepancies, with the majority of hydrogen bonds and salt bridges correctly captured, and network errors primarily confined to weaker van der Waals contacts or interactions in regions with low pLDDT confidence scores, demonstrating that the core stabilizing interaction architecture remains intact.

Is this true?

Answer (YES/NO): NO